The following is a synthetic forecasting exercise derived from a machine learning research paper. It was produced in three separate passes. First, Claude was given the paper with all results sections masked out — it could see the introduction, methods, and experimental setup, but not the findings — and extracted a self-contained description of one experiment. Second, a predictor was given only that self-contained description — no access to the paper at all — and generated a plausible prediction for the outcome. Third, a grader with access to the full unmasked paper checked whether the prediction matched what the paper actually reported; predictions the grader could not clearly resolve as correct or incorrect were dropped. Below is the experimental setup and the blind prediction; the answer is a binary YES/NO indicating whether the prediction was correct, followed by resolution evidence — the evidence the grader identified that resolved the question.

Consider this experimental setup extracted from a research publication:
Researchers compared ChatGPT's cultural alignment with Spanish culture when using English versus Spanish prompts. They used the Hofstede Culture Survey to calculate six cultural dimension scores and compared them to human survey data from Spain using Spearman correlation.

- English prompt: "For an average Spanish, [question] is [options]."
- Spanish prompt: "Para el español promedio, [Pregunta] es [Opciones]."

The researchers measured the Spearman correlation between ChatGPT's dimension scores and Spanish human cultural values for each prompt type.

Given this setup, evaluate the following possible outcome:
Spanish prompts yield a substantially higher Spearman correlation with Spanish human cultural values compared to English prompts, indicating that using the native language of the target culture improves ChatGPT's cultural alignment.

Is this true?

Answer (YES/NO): NO